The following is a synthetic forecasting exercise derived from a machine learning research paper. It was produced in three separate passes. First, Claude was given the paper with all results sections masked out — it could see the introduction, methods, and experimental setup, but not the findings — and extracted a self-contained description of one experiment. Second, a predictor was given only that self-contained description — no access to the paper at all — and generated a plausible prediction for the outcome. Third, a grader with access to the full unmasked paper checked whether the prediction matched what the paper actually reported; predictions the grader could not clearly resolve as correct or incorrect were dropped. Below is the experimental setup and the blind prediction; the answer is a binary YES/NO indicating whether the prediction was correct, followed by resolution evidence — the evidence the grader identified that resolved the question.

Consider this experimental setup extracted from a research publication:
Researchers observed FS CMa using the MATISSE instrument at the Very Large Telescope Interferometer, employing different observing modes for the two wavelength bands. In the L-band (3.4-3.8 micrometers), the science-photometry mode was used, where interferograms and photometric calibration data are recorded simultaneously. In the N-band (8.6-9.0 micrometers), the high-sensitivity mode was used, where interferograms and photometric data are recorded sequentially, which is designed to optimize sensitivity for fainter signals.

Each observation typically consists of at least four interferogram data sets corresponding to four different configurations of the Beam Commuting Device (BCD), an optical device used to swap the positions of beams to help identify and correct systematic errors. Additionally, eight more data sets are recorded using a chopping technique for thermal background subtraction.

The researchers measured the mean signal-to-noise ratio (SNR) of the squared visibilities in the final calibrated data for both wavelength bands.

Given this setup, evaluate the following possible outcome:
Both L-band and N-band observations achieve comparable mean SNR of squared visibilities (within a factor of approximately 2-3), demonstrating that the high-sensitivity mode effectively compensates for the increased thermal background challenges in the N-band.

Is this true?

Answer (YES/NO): YES